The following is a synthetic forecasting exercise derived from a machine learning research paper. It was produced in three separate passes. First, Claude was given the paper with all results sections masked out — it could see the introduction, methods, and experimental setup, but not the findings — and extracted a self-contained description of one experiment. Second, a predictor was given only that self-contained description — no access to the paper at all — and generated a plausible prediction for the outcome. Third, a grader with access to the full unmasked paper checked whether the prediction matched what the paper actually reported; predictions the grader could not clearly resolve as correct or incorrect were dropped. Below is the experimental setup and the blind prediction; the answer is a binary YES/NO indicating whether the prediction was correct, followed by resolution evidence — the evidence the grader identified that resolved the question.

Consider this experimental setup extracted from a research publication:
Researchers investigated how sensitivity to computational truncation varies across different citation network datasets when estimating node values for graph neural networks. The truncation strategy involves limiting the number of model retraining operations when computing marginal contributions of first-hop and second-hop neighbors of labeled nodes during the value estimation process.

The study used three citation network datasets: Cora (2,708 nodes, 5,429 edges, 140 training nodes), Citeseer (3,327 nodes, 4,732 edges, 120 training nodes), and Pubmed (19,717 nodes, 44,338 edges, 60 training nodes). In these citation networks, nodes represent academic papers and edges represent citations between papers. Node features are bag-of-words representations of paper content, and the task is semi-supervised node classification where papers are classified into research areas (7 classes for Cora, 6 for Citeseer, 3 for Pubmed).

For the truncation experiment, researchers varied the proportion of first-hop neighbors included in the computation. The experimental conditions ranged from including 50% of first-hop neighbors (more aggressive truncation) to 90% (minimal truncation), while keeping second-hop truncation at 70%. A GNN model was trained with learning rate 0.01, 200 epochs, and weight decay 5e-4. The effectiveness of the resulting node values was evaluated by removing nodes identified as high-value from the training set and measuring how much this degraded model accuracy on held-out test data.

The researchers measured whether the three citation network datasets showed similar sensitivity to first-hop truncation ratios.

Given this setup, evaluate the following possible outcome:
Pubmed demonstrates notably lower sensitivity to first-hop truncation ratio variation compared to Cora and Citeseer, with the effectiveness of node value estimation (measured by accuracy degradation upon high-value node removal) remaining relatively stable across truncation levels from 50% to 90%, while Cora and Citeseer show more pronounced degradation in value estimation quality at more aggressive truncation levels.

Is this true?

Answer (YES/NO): NO